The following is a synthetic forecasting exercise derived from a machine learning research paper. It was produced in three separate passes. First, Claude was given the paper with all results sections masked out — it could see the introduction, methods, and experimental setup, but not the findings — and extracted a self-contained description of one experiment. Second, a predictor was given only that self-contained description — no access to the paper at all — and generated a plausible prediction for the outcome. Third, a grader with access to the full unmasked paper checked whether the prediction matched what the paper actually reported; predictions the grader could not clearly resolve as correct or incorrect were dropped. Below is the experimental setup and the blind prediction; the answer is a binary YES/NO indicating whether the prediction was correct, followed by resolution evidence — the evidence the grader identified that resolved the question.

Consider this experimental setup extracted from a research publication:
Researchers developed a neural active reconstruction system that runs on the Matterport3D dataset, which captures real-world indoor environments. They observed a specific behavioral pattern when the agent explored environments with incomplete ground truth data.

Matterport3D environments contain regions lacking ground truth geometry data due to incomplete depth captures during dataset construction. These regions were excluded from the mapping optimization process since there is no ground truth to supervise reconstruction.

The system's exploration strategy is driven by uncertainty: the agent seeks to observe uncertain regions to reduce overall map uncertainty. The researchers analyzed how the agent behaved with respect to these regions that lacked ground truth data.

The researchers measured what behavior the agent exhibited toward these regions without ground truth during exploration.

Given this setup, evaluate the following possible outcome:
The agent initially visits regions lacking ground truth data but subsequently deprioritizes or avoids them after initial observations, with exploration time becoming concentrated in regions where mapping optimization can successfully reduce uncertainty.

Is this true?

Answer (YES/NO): NO